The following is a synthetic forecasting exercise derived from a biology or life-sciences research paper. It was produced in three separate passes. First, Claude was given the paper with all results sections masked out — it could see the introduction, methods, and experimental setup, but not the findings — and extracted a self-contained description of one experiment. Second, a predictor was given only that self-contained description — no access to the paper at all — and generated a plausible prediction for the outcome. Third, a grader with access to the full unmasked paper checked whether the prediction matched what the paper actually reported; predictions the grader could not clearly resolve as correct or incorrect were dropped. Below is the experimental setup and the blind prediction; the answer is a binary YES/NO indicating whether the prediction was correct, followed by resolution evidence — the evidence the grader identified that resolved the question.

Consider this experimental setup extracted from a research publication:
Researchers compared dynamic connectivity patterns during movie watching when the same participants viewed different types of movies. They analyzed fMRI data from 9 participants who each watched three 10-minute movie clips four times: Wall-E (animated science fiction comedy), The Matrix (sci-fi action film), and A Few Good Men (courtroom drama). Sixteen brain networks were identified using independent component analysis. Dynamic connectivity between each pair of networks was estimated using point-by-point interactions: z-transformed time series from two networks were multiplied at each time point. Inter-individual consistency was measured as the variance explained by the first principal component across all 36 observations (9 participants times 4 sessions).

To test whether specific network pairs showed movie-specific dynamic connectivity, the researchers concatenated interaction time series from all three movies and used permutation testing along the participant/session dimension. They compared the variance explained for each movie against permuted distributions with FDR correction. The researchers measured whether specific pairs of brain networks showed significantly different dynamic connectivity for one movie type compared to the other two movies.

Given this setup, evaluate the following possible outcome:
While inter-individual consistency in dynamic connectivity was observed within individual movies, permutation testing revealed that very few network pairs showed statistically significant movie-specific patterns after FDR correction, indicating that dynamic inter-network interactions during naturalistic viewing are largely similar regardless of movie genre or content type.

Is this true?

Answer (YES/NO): NO